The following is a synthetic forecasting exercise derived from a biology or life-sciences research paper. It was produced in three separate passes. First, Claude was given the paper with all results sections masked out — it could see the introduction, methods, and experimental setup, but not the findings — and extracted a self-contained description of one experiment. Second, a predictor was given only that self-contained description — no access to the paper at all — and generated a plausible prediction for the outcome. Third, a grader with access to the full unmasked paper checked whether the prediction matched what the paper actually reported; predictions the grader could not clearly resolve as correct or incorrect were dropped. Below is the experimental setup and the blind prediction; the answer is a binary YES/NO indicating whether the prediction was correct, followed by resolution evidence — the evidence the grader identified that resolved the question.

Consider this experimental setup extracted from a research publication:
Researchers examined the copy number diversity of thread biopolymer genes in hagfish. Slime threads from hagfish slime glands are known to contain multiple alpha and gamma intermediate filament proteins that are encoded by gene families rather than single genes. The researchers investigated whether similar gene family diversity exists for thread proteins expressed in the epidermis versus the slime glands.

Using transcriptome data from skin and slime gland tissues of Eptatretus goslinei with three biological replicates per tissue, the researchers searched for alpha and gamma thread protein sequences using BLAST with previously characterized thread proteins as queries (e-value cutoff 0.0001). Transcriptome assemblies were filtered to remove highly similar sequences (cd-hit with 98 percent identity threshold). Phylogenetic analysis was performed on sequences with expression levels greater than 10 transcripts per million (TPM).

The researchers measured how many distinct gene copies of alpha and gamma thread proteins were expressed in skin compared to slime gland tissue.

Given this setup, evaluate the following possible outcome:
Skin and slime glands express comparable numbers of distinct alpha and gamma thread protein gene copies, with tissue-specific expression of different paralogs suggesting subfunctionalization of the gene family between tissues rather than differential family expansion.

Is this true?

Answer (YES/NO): NO